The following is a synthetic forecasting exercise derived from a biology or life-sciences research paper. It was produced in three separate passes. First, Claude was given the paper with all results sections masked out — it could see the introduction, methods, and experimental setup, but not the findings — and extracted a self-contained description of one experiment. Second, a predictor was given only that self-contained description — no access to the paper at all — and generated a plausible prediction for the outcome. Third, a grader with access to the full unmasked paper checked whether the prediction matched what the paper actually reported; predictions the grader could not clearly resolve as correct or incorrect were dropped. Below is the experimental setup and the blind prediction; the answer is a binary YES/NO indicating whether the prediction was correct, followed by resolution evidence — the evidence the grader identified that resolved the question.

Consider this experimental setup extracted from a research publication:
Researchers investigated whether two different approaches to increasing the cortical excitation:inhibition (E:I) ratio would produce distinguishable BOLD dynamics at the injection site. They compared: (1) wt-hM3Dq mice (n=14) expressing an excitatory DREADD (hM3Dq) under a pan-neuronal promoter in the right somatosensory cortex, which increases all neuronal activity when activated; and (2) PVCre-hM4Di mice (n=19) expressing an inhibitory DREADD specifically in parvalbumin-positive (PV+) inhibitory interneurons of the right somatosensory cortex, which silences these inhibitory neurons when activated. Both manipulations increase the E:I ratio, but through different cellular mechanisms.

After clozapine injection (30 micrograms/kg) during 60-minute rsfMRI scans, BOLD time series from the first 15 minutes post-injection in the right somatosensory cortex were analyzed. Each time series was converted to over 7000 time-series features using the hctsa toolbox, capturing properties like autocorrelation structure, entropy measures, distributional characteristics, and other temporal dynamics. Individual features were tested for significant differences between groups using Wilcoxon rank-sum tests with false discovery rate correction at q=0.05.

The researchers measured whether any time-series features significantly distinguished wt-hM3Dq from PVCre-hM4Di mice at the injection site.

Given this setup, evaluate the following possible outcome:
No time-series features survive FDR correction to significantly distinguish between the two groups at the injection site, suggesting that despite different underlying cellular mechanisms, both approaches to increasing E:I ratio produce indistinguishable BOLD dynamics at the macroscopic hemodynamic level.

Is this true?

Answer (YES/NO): YES